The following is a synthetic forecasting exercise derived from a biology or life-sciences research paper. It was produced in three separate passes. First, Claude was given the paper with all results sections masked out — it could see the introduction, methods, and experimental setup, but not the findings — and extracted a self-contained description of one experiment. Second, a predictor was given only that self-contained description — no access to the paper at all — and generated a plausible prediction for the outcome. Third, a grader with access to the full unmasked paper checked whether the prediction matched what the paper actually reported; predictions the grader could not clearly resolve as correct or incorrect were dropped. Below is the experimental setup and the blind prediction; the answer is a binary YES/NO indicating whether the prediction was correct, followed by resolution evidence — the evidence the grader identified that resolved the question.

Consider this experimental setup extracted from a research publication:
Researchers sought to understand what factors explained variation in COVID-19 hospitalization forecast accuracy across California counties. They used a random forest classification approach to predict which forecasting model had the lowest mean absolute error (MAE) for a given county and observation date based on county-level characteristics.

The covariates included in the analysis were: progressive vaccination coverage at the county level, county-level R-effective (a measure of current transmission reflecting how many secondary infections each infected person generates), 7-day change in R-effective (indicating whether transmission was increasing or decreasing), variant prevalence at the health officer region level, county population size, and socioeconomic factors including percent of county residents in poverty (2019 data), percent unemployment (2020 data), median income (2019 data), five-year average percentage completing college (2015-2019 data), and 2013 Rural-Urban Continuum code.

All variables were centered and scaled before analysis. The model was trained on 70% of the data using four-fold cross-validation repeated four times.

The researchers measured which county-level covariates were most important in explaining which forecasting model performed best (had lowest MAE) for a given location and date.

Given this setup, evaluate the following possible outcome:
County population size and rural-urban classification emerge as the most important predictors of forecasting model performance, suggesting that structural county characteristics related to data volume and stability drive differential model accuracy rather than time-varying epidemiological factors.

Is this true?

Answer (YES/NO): NO